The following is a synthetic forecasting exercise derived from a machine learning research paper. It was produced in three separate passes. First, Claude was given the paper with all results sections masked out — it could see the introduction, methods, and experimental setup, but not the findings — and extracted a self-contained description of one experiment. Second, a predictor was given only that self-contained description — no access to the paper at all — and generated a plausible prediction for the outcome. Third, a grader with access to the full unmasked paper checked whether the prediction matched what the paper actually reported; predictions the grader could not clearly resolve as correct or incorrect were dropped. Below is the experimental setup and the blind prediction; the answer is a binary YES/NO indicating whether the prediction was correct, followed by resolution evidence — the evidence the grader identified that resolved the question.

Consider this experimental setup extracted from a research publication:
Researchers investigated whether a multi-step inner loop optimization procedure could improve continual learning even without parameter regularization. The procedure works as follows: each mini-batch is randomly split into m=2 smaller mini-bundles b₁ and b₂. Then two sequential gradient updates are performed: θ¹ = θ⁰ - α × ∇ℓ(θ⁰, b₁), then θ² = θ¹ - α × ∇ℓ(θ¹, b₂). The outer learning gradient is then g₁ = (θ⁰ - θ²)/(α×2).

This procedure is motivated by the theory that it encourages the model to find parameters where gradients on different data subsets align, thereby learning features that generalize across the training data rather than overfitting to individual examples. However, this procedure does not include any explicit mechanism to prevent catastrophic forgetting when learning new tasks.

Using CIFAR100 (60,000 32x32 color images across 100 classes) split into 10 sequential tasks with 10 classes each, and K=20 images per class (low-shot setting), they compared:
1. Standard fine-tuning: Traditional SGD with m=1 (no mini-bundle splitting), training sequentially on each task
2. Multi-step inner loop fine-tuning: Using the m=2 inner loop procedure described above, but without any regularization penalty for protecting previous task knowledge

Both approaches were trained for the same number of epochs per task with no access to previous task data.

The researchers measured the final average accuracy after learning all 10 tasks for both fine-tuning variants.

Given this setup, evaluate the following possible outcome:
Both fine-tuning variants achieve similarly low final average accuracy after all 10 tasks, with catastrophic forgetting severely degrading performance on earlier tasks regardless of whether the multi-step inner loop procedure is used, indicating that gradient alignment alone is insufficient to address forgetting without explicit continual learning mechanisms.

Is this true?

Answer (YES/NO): NO